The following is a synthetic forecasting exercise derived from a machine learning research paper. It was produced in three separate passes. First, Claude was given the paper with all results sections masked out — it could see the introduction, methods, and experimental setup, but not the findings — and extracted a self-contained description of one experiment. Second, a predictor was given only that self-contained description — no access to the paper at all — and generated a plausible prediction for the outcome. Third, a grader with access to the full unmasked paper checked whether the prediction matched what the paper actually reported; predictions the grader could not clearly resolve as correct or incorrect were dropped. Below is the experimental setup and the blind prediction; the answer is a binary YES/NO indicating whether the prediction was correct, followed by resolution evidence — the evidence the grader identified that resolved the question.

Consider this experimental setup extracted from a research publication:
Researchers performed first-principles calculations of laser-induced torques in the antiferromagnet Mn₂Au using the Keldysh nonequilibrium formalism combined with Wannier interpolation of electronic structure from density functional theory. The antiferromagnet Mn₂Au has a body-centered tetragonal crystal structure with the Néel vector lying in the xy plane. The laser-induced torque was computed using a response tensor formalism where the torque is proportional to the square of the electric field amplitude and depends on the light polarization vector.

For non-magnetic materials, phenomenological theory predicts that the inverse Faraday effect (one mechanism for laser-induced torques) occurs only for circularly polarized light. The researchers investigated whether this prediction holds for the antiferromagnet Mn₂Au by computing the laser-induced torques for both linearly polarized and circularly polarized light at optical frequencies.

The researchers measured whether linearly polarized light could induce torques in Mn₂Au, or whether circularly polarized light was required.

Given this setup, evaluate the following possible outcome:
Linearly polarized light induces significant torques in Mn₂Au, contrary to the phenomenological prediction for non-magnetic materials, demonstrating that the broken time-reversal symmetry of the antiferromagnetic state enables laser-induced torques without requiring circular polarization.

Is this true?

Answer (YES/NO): YES